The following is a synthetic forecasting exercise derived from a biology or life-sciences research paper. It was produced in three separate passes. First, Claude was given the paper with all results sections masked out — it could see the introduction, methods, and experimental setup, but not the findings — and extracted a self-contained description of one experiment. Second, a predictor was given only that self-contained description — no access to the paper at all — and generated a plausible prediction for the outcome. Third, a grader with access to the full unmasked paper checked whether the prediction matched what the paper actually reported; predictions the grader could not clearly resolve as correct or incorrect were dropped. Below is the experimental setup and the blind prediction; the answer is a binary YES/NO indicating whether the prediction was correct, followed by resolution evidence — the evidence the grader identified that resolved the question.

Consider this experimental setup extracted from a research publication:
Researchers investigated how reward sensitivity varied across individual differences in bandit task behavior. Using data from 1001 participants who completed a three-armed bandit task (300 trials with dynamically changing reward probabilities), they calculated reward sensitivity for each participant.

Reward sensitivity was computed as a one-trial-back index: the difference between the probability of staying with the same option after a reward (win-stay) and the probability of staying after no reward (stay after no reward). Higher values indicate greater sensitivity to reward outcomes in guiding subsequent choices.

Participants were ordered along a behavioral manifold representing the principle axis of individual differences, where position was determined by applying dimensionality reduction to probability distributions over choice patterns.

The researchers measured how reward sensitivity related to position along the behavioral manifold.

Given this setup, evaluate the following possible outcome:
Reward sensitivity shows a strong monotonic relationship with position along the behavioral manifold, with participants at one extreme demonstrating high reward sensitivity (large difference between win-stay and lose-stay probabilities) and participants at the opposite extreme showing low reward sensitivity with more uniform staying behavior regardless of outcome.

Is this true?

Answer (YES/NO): NO